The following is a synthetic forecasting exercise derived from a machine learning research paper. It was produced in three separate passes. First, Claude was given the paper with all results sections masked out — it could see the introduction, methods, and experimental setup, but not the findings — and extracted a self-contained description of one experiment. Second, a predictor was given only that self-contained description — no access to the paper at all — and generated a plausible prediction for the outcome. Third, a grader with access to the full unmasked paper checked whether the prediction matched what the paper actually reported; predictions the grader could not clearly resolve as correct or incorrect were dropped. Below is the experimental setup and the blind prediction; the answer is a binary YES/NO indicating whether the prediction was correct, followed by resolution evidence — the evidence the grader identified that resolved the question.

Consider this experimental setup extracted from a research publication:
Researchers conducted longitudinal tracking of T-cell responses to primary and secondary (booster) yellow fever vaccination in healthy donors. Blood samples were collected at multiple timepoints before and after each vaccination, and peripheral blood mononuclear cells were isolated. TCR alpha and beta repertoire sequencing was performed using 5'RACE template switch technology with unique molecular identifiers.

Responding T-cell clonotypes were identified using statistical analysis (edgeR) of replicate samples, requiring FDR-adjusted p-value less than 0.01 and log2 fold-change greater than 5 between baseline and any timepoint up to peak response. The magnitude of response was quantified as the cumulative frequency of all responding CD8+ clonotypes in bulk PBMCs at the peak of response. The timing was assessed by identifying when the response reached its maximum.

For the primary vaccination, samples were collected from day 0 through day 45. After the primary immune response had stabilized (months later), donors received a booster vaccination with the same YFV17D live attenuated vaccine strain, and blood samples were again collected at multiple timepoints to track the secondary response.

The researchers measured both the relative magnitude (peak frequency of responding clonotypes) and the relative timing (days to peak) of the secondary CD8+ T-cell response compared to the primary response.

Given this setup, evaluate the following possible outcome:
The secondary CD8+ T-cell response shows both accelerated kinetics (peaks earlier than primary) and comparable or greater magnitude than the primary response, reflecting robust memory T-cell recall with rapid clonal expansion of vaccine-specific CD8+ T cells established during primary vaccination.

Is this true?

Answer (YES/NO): NO